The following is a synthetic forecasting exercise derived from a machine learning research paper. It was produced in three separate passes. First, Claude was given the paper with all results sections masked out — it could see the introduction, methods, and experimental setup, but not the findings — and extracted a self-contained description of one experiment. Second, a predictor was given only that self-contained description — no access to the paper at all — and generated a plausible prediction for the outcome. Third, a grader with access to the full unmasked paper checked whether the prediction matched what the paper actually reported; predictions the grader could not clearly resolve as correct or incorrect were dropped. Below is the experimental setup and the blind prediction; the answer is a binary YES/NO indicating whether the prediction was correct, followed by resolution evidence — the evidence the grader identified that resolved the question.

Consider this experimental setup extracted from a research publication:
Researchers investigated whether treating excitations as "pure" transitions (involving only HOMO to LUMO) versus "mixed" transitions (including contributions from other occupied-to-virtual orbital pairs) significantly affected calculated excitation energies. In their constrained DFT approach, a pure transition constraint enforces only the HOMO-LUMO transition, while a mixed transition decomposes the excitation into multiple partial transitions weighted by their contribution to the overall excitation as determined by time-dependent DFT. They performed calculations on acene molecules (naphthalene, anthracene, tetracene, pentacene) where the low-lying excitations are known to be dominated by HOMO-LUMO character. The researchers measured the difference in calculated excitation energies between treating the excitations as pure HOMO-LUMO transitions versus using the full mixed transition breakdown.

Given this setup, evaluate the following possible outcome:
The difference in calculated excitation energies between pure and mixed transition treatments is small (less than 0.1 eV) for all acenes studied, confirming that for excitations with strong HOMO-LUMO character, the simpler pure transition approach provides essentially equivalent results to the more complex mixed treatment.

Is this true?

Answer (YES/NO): YES